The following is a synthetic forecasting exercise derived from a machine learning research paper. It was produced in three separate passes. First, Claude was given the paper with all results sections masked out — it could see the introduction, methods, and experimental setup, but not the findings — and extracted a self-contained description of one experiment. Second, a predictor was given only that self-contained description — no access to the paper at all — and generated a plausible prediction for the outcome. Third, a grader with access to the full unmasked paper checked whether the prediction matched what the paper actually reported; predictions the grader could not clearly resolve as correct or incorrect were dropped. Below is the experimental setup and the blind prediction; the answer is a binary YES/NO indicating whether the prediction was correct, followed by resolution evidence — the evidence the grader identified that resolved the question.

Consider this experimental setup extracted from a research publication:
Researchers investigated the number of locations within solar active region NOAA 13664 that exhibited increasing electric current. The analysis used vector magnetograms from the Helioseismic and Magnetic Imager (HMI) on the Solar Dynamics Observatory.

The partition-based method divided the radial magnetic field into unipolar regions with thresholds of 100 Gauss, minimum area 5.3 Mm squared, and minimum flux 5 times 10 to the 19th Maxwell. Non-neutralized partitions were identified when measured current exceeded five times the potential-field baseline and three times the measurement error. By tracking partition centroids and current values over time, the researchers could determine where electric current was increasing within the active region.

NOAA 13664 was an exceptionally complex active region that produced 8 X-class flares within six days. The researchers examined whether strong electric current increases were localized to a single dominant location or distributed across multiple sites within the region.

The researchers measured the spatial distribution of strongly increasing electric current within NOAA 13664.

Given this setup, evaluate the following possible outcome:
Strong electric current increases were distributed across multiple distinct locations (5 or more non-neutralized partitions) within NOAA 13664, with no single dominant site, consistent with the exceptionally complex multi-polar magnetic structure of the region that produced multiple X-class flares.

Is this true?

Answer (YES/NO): YES